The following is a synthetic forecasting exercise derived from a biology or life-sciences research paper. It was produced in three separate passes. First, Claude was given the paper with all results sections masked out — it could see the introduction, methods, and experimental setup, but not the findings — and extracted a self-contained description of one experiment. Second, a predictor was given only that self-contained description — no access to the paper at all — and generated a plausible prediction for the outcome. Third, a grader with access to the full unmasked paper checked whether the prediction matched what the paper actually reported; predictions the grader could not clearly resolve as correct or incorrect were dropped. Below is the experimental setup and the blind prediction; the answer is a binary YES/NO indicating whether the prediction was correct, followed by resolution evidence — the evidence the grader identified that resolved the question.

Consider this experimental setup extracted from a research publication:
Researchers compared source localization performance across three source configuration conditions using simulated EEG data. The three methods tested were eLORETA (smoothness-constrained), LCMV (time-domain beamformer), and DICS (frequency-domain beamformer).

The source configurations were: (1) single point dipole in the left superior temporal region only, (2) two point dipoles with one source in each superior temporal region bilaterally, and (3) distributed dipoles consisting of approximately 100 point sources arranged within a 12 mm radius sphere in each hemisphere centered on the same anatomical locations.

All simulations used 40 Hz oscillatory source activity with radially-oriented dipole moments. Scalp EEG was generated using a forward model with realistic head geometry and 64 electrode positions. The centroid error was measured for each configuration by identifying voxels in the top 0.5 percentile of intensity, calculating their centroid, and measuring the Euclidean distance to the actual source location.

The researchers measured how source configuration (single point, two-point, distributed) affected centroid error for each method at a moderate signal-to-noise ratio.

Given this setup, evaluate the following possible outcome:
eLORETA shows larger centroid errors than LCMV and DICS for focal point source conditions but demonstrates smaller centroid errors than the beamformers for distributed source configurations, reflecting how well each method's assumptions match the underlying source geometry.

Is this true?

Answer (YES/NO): NO